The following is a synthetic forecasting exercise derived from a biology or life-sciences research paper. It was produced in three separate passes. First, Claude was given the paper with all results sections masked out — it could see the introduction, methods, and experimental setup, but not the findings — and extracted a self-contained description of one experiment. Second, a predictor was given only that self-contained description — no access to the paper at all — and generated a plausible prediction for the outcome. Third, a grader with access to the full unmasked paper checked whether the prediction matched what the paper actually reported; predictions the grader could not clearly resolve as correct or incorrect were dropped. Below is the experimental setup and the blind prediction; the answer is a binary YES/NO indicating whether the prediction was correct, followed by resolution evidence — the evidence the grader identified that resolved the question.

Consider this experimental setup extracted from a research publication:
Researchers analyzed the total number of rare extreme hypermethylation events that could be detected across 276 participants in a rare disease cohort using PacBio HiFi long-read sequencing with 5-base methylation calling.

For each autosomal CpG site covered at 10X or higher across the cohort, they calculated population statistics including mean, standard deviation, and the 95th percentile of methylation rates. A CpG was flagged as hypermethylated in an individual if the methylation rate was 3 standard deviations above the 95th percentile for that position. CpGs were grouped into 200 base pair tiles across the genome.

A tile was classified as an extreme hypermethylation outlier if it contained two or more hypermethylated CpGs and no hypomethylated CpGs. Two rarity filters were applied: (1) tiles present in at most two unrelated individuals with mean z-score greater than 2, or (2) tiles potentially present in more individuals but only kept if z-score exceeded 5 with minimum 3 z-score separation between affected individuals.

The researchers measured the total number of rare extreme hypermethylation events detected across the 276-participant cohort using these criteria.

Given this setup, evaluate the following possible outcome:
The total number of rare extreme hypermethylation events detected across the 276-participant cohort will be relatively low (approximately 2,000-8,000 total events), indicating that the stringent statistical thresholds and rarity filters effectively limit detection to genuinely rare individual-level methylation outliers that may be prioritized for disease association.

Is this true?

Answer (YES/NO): NO